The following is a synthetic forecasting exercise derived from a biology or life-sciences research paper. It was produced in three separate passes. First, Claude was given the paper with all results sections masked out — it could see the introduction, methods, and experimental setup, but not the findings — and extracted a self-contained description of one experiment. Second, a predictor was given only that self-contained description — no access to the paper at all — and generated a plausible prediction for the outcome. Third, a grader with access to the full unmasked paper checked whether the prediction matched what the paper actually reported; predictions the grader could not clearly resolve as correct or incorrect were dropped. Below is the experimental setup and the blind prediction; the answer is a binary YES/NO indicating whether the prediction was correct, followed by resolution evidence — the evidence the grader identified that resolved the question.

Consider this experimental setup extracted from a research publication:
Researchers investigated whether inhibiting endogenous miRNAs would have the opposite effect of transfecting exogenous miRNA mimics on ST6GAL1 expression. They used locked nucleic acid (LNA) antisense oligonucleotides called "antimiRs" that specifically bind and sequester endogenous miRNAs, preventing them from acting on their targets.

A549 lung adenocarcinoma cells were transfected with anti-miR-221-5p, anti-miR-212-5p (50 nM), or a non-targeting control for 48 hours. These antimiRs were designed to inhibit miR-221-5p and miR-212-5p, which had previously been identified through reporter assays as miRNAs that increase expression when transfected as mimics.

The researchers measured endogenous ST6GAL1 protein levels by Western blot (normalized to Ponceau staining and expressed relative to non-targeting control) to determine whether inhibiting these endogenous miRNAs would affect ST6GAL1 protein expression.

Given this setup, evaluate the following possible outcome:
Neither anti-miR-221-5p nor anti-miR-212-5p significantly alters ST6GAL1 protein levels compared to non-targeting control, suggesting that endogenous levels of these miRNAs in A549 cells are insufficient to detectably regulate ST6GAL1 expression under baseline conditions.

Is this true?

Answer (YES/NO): NO